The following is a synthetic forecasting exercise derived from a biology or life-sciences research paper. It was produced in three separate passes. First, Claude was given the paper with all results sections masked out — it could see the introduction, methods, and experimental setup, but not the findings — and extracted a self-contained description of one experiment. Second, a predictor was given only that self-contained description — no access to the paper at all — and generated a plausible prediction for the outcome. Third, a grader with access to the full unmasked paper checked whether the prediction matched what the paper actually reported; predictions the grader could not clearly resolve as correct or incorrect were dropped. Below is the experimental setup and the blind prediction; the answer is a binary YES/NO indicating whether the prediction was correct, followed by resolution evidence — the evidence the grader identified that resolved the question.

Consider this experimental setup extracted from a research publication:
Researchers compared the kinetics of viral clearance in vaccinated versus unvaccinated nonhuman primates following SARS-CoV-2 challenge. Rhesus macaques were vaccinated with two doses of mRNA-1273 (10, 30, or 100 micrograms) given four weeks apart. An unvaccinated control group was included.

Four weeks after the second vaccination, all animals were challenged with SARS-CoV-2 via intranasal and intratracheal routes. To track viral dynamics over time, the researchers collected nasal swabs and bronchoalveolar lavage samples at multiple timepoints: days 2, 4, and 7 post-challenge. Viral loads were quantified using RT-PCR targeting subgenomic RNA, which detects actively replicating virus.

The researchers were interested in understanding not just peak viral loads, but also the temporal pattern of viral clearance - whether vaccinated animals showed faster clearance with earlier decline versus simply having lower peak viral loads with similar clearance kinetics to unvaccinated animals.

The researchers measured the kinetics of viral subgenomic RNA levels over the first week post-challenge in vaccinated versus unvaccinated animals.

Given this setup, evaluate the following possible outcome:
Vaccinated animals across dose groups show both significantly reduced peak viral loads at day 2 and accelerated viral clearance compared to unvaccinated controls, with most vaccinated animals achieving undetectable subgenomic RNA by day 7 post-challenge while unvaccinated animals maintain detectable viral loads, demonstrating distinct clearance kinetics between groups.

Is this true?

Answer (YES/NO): YES